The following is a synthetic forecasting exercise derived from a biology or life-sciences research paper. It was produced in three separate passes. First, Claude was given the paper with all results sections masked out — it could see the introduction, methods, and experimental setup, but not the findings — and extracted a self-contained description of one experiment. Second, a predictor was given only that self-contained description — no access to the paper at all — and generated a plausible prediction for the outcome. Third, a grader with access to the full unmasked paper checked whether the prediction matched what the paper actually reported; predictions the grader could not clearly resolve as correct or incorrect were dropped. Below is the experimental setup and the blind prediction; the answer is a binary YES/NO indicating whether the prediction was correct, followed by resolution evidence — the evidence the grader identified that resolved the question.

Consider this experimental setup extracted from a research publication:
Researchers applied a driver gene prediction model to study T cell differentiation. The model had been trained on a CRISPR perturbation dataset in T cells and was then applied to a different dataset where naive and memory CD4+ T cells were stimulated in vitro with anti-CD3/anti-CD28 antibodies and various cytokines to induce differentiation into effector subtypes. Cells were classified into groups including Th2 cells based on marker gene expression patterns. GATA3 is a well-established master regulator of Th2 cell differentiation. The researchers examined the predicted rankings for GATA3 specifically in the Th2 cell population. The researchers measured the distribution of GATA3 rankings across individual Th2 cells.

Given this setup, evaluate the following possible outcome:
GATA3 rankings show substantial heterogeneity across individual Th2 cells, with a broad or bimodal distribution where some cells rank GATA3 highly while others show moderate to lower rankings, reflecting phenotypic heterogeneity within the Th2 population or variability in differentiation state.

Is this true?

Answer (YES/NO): YES